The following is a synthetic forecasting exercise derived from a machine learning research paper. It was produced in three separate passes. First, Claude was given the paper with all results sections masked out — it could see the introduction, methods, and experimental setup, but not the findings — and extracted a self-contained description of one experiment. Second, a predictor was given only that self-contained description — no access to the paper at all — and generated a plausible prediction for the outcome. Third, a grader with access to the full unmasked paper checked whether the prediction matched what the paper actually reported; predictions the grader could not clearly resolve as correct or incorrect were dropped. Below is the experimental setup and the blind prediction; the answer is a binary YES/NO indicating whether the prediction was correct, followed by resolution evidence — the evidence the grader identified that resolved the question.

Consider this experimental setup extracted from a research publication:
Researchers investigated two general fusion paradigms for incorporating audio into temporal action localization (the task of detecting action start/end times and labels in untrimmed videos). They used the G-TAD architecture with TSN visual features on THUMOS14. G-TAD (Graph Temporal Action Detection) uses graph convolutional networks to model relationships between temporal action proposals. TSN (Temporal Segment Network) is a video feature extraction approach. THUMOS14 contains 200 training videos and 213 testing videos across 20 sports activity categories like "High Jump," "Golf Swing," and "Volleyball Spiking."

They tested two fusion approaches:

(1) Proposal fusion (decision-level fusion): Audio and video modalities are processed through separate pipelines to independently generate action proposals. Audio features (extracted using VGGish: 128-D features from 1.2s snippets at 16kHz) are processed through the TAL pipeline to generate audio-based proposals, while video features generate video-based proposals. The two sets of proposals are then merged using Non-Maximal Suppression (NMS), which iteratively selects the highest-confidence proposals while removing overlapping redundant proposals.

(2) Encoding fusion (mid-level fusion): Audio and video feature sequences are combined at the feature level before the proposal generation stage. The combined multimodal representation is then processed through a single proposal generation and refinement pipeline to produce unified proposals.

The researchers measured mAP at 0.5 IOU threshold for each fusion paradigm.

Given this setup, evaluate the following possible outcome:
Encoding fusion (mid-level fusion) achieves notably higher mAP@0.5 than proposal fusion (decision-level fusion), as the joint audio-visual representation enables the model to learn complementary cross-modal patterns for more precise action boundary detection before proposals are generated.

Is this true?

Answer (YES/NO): YES